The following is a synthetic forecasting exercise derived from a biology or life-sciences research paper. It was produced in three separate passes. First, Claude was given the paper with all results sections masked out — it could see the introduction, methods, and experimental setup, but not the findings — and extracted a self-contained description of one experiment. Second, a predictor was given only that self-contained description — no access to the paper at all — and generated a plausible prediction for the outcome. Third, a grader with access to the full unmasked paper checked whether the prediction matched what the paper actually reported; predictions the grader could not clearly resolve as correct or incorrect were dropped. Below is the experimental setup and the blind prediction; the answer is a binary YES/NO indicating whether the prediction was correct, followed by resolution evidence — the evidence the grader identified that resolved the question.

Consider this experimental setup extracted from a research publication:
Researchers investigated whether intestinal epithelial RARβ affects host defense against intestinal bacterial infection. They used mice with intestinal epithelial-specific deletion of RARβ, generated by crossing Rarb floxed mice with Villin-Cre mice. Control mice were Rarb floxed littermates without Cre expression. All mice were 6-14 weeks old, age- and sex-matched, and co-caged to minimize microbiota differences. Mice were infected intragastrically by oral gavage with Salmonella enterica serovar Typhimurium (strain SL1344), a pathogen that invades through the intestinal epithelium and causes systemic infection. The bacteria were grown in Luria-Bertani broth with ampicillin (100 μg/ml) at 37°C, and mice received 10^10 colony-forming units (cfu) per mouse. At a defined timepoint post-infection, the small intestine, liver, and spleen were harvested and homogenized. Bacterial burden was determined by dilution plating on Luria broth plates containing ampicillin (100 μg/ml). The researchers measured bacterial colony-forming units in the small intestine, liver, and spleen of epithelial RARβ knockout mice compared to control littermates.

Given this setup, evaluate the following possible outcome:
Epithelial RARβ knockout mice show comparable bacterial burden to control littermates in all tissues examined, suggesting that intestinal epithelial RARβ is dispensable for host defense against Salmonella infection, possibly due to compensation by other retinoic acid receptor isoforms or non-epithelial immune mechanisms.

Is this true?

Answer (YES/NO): NO